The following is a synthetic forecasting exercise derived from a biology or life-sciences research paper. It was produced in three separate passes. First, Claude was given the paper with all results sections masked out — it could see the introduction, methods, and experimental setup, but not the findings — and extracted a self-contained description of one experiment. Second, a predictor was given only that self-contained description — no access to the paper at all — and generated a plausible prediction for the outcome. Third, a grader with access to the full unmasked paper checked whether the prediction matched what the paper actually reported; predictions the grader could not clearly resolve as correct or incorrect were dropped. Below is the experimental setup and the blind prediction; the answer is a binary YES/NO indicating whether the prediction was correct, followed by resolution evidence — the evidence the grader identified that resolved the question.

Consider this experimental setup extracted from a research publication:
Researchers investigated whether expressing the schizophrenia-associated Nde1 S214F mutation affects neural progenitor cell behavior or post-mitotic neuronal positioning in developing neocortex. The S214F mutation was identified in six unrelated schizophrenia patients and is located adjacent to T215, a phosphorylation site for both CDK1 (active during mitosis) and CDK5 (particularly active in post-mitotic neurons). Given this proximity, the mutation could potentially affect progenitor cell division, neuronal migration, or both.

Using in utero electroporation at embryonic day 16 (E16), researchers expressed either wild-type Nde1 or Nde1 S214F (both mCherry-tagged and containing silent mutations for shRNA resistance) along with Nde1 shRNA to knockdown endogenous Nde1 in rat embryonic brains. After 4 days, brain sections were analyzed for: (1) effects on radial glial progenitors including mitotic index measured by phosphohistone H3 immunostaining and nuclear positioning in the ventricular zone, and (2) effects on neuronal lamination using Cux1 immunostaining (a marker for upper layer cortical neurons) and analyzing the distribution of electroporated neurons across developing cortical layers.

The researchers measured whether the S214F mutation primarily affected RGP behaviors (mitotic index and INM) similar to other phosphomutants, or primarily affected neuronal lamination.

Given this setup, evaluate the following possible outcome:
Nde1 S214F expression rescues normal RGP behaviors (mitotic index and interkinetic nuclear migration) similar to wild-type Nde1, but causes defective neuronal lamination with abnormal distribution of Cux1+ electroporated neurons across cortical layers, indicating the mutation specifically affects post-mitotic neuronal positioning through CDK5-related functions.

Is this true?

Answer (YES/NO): YES